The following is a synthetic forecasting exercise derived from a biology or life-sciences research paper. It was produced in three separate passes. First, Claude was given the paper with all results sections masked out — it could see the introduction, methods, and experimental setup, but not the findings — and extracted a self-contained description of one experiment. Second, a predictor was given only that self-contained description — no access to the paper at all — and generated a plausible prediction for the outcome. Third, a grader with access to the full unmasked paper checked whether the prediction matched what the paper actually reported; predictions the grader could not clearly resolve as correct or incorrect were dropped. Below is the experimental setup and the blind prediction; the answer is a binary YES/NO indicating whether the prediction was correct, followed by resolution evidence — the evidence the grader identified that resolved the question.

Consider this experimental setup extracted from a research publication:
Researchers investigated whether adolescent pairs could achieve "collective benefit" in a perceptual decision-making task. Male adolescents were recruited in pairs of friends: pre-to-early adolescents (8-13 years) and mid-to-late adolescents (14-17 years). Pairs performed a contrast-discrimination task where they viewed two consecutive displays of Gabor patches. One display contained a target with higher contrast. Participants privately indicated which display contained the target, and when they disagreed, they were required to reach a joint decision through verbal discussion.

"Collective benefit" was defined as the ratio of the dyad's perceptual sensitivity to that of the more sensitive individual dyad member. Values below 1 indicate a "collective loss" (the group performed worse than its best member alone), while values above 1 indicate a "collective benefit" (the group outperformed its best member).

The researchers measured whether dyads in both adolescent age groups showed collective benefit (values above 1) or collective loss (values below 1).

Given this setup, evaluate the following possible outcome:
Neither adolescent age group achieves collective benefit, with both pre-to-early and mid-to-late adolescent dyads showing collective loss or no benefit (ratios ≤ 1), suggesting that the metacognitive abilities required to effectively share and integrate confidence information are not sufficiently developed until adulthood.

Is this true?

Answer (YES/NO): NO